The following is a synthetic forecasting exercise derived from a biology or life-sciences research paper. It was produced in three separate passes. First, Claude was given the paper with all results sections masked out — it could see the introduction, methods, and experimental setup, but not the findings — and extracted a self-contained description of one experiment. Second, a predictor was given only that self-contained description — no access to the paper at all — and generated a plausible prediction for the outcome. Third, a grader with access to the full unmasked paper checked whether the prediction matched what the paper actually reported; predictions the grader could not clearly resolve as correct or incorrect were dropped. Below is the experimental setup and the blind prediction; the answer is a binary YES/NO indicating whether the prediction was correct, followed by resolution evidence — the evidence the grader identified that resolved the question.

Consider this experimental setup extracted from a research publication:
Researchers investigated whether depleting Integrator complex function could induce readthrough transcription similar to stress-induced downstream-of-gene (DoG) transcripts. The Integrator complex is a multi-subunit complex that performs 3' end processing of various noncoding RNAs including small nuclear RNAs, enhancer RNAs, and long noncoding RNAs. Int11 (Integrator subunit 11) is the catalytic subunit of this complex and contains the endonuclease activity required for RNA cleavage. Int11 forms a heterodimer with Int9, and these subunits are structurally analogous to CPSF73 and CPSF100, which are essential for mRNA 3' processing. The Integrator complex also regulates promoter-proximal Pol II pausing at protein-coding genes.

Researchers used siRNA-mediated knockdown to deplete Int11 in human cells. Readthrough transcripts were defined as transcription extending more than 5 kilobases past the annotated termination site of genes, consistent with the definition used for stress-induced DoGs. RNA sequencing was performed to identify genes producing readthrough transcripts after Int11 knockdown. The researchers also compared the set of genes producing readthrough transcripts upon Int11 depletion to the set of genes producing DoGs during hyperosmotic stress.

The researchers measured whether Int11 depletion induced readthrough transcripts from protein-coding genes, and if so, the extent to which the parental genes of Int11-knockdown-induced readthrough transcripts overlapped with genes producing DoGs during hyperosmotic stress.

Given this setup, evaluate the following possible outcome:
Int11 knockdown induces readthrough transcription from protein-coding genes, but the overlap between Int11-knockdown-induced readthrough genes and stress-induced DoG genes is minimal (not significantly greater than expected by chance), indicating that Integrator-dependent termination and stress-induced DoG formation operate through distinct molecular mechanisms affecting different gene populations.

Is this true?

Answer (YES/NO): NO